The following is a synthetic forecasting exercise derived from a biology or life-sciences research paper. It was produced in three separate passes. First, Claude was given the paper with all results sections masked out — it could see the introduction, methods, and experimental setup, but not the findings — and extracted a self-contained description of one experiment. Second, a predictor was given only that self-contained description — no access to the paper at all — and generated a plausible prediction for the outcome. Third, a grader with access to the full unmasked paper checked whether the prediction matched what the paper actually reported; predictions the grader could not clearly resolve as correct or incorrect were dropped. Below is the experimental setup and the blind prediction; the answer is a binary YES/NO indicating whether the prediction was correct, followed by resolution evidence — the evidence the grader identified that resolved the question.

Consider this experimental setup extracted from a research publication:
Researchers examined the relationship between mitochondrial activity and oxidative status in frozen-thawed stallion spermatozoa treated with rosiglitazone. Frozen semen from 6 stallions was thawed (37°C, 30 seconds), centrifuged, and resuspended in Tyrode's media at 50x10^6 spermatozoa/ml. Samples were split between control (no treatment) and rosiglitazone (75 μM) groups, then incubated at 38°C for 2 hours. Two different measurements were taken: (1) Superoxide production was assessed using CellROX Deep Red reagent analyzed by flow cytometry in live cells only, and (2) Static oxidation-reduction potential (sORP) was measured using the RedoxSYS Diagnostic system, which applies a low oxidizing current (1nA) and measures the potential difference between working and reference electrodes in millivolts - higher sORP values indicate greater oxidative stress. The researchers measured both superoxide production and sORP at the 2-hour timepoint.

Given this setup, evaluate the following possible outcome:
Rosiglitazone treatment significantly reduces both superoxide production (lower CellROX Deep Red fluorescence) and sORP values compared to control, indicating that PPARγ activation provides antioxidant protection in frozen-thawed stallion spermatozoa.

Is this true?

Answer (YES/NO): NO